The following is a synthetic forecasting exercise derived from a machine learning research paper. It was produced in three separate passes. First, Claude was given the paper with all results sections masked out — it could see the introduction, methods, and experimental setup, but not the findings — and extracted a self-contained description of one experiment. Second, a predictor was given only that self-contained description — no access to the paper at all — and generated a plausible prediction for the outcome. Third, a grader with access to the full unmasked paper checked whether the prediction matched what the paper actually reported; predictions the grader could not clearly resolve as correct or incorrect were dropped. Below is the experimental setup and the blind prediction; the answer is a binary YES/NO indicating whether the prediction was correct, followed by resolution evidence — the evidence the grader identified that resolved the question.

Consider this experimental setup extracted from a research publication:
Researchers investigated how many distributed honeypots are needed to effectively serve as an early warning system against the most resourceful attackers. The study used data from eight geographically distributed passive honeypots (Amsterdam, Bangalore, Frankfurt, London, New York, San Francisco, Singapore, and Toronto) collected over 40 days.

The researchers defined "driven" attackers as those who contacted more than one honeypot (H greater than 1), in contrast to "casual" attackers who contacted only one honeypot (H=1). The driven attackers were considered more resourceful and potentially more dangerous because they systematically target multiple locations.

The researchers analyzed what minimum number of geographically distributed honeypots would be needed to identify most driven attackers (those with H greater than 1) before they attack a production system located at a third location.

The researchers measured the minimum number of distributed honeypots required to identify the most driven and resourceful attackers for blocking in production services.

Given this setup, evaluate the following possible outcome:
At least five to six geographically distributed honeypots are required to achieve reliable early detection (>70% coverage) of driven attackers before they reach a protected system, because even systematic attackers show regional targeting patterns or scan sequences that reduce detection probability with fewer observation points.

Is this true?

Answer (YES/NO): NO